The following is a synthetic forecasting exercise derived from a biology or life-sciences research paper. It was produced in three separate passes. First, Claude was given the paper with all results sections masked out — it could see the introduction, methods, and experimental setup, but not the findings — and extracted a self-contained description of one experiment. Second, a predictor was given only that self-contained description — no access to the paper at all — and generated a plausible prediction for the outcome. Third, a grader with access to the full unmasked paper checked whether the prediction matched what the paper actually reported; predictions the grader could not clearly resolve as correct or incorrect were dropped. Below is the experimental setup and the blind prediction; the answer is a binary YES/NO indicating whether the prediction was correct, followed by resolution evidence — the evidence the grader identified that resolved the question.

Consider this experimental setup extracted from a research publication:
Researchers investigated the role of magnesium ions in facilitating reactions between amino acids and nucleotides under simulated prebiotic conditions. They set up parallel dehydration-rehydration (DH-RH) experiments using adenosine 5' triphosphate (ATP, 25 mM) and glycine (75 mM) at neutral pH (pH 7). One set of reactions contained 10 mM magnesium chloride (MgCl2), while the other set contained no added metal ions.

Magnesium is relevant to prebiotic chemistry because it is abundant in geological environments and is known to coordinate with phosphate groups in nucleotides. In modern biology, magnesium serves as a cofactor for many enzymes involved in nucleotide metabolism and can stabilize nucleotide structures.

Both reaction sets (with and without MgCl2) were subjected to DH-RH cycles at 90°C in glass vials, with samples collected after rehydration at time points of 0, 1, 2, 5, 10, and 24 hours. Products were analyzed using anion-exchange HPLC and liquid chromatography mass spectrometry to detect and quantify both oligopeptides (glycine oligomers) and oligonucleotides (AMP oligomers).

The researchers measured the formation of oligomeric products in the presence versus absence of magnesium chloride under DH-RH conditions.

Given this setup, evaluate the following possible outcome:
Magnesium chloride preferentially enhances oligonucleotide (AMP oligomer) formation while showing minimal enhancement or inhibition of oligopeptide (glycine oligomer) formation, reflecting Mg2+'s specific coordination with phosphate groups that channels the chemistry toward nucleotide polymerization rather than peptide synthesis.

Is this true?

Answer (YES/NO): NO